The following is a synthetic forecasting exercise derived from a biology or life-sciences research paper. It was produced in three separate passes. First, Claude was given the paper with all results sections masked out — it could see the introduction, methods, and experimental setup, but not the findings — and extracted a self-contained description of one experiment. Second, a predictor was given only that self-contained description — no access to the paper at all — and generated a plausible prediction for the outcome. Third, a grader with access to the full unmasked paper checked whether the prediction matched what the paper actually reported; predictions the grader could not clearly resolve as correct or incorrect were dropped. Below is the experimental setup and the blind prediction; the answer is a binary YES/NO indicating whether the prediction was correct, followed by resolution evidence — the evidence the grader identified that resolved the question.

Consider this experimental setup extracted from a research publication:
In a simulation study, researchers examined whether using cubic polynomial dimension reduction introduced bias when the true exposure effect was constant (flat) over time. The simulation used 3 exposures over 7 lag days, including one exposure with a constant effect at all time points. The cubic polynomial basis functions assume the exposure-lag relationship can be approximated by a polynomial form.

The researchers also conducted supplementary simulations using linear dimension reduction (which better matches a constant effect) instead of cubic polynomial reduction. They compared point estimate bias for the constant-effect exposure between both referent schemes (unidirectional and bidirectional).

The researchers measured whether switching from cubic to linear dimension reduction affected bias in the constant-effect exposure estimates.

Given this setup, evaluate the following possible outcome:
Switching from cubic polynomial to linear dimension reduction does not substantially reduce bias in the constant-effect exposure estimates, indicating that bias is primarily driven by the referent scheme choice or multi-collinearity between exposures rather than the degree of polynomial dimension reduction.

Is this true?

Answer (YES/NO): NO